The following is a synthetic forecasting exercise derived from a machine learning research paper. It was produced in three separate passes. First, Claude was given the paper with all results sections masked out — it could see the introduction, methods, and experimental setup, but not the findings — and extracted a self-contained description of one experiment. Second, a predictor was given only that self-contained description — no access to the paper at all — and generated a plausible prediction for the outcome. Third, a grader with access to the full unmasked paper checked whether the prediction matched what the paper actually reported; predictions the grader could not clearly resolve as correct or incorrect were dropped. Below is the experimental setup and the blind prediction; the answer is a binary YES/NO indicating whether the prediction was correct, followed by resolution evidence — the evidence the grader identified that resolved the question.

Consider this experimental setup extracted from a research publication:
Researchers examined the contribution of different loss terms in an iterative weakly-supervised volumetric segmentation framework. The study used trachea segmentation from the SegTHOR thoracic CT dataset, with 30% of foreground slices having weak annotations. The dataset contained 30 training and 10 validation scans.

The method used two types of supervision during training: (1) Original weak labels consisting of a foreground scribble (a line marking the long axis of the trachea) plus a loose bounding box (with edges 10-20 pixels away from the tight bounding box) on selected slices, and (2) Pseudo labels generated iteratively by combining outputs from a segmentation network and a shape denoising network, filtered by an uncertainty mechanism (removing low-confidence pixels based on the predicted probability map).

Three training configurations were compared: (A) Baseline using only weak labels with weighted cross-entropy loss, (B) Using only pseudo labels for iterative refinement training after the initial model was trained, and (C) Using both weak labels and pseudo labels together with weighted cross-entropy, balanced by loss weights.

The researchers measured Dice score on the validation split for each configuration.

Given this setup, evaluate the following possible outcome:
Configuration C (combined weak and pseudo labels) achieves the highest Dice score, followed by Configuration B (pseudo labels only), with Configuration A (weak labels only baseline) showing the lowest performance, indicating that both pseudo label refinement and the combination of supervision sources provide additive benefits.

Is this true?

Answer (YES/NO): YES